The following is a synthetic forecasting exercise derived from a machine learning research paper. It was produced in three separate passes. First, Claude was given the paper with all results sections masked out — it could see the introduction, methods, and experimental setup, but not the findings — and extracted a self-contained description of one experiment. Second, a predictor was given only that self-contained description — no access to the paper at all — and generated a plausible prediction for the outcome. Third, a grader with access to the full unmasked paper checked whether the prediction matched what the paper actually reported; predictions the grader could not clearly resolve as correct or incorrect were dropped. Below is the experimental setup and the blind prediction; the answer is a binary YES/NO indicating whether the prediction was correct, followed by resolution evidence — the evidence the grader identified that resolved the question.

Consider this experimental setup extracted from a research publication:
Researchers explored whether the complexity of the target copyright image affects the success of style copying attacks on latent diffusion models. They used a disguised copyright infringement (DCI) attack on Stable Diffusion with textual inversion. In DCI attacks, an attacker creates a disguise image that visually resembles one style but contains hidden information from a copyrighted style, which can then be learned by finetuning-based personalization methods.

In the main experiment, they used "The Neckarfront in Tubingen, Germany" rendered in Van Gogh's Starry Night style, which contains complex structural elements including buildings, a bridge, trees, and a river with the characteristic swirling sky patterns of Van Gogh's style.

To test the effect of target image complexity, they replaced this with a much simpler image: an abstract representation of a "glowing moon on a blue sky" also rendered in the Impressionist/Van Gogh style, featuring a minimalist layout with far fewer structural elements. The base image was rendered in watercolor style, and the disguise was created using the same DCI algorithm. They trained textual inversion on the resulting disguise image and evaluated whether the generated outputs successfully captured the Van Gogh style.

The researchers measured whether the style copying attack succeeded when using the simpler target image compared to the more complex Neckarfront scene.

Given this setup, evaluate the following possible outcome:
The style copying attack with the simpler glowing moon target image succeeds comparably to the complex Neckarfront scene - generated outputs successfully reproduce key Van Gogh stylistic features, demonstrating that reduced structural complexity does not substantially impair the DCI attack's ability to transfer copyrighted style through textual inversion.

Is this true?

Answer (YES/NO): NO